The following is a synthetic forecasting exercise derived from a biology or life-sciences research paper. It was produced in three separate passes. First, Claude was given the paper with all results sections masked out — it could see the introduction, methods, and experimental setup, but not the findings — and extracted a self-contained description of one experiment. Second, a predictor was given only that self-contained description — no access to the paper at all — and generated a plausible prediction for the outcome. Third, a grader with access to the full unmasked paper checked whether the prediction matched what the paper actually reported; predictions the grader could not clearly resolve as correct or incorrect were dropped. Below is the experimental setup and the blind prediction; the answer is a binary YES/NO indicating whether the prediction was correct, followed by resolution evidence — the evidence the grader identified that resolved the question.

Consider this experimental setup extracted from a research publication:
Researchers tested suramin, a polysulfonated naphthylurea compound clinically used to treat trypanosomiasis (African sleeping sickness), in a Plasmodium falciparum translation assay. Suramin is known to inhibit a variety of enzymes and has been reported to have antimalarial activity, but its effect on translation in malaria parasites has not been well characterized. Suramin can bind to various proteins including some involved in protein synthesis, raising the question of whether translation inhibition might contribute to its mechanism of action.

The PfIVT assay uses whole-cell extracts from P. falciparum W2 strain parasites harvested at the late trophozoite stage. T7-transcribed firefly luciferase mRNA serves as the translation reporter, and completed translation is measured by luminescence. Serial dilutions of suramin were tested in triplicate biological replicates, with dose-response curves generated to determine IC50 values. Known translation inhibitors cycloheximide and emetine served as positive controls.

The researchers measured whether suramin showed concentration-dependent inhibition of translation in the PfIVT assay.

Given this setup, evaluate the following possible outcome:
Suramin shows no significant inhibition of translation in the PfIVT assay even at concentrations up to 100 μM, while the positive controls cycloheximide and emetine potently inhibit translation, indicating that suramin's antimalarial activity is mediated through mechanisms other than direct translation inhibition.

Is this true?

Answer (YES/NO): NO